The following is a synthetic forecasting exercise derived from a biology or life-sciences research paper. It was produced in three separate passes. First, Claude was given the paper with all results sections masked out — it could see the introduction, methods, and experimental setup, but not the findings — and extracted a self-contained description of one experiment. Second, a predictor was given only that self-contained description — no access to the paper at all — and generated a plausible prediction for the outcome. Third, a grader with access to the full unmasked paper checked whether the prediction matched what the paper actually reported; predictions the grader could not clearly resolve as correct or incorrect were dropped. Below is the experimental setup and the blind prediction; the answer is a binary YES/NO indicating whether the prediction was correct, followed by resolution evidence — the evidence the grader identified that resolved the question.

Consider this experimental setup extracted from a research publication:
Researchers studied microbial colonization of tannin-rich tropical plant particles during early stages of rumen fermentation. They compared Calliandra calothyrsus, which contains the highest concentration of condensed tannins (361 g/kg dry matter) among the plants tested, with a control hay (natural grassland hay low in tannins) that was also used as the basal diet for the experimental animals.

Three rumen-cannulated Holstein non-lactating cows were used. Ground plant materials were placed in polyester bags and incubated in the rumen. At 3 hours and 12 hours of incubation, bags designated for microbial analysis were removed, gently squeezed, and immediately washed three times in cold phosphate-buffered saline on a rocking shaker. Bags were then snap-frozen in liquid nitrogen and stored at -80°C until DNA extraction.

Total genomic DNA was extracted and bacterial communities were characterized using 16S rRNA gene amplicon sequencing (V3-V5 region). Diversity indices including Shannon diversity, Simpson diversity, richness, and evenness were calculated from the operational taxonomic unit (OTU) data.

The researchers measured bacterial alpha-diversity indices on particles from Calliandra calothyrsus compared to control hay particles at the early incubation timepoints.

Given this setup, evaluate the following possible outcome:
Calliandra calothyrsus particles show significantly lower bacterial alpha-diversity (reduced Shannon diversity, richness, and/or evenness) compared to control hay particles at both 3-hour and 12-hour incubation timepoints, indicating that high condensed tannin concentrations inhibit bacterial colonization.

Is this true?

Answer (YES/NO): NO